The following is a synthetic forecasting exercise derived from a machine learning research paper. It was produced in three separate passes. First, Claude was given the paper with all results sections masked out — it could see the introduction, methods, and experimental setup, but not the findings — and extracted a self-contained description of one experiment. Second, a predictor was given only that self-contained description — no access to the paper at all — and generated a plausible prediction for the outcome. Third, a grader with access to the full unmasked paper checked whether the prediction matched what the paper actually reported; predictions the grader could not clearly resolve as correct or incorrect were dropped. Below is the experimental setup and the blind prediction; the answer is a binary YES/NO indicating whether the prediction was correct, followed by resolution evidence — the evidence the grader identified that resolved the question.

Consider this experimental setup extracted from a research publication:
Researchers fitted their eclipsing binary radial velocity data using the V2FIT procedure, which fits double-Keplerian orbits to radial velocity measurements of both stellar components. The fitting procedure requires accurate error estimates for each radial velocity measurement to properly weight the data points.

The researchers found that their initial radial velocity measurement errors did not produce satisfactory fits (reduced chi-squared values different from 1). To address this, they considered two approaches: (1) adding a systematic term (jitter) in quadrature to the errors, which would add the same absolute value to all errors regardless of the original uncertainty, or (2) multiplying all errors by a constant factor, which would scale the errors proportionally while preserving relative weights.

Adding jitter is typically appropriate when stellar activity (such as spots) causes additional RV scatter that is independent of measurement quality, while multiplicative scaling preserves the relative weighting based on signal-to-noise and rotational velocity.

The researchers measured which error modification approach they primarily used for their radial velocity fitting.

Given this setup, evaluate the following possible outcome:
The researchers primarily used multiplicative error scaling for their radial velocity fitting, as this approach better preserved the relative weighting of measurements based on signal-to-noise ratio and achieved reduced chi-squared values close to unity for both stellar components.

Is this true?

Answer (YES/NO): YES